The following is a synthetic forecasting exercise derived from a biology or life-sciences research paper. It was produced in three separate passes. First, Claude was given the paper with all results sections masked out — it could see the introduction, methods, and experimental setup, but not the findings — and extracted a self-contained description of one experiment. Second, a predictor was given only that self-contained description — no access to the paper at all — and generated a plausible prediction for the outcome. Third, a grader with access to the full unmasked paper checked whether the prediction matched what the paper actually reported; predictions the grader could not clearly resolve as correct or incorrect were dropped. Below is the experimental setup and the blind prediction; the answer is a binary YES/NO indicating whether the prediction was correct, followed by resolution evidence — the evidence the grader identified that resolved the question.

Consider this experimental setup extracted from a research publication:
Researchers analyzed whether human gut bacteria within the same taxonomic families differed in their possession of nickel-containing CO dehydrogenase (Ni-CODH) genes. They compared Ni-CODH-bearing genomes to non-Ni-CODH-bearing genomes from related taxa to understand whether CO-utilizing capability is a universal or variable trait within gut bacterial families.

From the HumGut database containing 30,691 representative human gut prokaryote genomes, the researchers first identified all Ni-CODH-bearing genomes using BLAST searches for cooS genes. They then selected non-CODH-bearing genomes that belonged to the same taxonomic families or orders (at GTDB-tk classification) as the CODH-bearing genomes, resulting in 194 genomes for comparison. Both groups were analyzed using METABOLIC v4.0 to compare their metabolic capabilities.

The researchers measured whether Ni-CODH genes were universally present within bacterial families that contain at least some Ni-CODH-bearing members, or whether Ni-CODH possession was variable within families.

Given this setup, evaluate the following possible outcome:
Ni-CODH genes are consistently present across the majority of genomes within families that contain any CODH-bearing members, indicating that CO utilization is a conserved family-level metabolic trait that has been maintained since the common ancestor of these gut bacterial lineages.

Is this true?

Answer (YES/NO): NO